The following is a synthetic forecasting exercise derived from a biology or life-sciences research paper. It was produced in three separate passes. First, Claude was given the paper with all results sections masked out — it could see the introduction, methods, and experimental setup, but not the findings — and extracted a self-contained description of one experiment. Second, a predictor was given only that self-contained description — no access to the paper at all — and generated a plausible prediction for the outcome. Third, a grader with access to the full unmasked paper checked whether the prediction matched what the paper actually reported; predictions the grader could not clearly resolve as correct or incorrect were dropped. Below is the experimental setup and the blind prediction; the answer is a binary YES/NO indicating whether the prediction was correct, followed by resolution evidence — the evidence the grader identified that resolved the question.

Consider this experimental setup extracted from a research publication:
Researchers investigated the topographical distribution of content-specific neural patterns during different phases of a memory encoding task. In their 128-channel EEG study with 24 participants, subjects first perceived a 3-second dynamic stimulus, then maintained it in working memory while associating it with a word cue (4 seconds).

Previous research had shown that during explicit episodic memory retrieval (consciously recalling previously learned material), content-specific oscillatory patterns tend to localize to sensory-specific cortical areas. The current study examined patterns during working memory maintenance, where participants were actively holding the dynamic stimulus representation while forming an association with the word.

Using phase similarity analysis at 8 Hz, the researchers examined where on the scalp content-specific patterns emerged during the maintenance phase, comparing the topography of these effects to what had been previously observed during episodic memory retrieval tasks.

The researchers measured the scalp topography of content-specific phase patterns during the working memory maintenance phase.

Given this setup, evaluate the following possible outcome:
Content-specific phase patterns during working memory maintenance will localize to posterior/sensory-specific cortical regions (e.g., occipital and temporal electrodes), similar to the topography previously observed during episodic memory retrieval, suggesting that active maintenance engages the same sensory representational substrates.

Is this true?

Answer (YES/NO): NO